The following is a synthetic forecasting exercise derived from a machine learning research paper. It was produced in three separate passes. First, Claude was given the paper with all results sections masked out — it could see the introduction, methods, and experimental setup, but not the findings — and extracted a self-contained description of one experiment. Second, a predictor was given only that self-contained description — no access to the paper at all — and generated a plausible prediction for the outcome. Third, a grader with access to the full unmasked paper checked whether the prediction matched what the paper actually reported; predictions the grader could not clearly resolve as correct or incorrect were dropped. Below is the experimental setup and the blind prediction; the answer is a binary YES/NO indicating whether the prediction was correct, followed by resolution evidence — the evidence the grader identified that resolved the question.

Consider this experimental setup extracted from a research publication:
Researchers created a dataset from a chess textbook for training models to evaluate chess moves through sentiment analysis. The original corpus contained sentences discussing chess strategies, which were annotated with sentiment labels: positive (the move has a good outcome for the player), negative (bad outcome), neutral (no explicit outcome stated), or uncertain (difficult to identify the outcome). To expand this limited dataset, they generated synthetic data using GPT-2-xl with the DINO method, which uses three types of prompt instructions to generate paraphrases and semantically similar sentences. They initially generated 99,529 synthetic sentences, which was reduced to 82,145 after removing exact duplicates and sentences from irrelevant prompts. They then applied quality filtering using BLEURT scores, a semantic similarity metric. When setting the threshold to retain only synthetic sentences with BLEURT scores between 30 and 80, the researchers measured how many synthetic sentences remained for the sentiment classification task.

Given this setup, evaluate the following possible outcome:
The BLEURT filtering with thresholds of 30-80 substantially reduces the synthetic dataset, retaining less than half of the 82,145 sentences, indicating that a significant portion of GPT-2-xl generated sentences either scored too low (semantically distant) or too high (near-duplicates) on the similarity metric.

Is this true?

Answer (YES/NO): YES